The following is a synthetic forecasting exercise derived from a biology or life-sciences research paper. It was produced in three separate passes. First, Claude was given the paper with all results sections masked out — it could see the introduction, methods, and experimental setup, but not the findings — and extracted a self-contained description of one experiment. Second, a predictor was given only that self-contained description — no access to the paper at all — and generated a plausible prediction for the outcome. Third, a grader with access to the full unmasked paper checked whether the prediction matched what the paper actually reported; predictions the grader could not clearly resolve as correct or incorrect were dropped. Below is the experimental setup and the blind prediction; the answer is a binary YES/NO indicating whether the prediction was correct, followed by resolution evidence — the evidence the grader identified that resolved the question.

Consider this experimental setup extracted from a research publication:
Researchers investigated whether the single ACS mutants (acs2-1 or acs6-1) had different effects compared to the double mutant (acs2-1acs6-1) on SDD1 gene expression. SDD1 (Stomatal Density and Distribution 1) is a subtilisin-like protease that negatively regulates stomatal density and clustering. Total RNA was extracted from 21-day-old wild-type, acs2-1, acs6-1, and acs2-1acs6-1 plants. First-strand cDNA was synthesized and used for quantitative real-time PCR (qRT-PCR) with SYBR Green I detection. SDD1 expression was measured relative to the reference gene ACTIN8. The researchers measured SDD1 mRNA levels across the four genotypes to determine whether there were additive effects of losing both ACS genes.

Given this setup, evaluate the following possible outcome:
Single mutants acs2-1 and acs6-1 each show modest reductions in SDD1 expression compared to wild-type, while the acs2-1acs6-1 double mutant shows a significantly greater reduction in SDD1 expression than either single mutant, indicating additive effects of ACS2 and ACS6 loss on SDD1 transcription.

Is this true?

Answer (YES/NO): NO